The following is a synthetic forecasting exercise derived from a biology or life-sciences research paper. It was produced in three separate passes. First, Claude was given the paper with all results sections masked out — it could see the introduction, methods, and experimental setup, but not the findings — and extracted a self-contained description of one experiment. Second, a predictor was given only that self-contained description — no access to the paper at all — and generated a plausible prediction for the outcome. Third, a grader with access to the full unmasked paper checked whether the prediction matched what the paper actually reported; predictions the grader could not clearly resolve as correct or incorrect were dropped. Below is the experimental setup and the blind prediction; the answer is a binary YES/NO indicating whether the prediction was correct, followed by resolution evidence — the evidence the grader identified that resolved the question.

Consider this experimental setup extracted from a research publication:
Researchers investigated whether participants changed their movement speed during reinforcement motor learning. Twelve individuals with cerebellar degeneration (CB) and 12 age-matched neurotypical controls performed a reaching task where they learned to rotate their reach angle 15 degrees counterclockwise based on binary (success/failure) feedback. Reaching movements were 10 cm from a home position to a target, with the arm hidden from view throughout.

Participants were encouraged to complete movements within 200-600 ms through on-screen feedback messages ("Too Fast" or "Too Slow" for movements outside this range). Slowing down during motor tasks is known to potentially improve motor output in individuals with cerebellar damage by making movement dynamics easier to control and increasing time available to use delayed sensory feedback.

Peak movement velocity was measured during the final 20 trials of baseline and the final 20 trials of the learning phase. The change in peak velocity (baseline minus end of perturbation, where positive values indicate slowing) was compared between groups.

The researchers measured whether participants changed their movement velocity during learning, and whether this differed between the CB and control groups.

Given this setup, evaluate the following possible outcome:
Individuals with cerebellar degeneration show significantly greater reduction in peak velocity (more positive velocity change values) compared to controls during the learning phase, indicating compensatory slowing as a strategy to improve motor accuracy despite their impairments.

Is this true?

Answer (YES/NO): NO